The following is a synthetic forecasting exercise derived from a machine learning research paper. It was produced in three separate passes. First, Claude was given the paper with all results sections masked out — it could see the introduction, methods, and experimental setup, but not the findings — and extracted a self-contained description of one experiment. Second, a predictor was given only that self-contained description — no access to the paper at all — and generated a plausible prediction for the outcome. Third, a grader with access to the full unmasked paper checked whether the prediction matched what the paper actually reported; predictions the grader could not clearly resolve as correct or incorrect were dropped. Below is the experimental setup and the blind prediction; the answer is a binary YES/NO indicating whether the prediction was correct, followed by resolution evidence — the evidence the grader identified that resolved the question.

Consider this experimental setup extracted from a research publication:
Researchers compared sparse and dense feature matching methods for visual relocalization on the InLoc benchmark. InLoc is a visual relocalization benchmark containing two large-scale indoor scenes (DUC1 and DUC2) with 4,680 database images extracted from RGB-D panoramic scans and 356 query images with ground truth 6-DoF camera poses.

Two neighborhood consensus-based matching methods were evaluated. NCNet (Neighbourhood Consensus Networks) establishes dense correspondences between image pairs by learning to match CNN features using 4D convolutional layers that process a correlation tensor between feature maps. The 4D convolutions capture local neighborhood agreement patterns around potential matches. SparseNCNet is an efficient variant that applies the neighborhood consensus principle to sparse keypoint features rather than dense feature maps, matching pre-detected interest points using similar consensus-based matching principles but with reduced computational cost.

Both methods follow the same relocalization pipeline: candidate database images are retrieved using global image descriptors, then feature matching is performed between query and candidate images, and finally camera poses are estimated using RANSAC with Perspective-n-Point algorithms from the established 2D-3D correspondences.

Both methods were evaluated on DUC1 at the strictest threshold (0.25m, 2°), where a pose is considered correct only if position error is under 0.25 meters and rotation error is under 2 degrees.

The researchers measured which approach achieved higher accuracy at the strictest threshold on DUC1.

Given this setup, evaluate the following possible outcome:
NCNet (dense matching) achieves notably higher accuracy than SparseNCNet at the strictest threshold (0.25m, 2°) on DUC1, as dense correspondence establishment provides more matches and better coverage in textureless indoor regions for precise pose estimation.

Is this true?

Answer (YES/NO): NO